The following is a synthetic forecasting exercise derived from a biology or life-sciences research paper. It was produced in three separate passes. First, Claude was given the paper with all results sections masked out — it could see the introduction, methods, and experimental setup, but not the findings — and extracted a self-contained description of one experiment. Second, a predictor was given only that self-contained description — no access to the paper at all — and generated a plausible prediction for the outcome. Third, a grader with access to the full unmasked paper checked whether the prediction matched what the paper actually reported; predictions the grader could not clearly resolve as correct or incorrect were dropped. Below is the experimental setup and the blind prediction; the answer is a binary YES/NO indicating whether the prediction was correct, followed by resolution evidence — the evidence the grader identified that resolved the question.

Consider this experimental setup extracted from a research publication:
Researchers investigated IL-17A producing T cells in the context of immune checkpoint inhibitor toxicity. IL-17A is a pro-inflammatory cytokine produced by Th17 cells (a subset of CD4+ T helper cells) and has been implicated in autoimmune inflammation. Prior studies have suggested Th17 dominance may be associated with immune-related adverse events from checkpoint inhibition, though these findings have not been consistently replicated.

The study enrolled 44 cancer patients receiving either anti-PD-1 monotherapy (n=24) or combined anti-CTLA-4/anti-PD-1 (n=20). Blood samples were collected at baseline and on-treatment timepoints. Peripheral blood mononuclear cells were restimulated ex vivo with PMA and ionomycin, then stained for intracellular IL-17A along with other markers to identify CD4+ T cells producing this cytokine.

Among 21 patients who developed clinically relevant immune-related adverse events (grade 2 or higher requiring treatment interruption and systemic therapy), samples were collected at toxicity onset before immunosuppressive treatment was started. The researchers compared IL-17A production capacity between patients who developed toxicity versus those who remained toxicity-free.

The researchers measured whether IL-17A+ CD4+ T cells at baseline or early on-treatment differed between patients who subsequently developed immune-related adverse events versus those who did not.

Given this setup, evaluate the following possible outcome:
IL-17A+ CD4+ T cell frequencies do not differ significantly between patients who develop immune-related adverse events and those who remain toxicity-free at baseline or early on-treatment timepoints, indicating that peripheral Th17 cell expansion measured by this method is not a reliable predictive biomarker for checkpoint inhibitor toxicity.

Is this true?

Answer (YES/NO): YES